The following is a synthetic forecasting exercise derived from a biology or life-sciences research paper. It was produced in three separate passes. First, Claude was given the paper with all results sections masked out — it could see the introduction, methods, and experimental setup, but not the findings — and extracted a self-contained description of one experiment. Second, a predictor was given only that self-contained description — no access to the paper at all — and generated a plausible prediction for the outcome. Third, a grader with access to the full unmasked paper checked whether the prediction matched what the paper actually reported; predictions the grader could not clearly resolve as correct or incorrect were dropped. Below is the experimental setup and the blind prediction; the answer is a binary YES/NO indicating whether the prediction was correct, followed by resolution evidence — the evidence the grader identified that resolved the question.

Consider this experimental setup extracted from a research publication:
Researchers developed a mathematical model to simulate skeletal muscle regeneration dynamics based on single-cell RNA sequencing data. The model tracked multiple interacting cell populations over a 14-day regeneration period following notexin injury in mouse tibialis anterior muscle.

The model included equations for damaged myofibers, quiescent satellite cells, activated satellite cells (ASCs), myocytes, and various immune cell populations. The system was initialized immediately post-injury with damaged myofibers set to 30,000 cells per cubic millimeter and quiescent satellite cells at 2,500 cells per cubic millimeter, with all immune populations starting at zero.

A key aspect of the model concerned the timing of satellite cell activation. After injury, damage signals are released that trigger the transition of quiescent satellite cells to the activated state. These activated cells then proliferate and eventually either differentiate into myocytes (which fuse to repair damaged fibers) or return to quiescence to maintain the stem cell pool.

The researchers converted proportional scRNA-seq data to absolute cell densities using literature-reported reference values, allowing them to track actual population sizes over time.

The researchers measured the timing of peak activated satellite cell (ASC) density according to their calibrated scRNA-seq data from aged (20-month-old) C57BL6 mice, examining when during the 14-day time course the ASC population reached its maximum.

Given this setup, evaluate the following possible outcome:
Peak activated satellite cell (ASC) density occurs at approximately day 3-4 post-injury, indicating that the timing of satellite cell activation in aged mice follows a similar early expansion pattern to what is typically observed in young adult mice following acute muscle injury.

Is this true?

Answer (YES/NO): NO